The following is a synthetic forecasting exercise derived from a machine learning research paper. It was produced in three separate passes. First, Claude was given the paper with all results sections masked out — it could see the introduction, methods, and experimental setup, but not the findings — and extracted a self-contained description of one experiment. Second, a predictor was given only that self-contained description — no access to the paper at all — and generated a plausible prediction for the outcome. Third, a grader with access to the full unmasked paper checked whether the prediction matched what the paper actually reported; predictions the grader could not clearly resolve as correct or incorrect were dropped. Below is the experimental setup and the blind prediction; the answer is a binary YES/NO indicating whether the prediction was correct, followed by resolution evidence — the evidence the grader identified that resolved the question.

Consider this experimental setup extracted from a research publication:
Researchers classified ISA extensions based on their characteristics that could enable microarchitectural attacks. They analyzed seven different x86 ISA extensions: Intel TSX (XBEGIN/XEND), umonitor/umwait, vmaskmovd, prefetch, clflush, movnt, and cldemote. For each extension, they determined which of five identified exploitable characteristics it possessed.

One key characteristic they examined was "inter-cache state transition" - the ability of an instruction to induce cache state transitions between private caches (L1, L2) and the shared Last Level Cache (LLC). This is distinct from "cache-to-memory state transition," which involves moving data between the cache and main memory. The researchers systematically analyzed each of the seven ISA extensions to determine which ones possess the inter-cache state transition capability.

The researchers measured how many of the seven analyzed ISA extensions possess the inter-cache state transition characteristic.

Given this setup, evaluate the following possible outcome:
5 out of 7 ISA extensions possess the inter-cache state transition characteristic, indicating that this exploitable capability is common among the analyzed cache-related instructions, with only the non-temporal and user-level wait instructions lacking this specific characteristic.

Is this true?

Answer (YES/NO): NO